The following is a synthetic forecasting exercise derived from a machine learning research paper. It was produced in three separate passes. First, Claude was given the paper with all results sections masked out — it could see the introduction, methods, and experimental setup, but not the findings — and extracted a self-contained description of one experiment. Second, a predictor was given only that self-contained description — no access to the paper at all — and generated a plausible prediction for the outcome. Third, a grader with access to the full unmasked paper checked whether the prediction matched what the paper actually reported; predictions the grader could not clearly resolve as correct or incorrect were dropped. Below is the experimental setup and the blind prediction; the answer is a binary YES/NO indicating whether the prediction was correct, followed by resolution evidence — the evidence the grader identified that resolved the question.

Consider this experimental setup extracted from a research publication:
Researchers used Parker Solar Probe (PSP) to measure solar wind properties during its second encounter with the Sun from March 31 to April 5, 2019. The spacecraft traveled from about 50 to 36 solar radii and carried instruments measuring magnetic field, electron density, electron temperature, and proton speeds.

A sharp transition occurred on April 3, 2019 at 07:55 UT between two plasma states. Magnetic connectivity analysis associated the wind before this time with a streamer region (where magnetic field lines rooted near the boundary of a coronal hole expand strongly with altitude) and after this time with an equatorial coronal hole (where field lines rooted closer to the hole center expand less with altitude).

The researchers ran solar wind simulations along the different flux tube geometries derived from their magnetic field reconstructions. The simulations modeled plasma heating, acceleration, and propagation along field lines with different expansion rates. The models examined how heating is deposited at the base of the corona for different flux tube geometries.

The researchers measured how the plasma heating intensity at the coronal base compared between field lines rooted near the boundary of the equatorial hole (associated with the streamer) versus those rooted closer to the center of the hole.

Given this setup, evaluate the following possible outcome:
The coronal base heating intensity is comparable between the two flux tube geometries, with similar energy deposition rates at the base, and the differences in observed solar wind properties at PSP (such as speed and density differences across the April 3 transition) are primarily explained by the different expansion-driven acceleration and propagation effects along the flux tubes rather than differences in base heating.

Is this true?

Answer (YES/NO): NO